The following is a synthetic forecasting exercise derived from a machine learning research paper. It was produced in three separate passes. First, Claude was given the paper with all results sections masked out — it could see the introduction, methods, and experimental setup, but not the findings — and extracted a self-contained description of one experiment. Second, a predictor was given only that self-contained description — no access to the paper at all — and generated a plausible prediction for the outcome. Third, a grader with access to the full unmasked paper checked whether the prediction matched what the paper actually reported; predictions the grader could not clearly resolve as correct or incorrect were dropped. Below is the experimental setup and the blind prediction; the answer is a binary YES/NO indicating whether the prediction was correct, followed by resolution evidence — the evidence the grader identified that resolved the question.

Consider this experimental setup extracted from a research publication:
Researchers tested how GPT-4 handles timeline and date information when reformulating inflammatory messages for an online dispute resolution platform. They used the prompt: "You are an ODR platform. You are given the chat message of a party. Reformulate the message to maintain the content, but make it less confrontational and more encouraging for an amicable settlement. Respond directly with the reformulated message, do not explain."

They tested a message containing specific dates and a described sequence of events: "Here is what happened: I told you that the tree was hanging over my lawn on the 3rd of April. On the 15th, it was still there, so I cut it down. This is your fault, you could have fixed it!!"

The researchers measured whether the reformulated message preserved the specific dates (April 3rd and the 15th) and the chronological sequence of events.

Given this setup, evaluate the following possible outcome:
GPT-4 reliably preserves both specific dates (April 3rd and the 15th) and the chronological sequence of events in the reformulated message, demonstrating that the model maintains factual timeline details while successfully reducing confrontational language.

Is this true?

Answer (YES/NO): YES